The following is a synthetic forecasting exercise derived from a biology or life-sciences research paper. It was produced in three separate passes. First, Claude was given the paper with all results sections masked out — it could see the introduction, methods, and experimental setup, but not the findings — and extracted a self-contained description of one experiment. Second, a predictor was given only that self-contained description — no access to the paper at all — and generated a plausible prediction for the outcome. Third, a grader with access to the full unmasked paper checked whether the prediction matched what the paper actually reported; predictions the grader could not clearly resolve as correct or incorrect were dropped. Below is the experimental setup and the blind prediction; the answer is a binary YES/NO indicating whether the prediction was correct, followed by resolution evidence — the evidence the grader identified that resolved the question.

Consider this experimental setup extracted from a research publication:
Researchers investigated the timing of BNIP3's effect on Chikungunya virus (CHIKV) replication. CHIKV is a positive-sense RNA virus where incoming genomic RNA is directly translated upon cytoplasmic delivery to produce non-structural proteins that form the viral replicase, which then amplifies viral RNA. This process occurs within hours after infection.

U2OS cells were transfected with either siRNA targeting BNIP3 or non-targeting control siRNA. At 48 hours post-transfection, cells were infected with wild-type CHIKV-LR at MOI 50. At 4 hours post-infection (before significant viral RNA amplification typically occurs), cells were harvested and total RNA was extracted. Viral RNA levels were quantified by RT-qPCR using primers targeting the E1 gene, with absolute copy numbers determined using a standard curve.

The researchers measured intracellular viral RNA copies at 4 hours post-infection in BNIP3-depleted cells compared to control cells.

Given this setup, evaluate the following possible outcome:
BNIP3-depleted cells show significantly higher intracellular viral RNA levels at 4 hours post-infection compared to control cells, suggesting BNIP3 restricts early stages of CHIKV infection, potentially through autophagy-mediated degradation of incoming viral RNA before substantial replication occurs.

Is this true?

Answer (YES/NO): NO